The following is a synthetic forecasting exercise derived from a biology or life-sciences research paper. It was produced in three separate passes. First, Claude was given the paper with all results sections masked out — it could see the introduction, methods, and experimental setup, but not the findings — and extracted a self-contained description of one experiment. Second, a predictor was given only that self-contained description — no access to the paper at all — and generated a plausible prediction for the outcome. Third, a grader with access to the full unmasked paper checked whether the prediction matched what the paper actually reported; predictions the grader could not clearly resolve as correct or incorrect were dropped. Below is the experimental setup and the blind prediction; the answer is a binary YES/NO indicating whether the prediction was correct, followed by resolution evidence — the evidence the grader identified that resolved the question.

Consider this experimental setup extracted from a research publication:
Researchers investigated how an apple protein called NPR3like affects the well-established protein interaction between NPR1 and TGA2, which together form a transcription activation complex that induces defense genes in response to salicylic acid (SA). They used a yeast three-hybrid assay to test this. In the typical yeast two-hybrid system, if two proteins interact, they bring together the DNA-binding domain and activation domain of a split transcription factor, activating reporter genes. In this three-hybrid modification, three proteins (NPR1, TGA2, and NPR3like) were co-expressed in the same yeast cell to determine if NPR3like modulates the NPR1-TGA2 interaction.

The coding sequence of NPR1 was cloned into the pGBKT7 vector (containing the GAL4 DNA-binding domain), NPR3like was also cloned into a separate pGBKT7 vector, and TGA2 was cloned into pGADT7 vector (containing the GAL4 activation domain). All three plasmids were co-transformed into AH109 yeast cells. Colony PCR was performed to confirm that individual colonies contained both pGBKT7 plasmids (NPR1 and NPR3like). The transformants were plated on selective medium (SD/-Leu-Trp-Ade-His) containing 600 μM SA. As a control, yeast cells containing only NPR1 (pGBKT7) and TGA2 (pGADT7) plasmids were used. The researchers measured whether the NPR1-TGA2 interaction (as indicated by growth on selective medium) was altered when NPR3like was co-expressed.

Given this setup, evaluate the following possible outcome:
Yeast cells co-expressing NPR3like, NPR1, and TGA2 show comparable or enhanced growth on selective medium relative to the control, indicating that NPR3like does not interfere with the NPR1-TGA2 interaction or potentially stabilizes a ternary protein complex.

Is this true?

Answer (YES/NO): NO